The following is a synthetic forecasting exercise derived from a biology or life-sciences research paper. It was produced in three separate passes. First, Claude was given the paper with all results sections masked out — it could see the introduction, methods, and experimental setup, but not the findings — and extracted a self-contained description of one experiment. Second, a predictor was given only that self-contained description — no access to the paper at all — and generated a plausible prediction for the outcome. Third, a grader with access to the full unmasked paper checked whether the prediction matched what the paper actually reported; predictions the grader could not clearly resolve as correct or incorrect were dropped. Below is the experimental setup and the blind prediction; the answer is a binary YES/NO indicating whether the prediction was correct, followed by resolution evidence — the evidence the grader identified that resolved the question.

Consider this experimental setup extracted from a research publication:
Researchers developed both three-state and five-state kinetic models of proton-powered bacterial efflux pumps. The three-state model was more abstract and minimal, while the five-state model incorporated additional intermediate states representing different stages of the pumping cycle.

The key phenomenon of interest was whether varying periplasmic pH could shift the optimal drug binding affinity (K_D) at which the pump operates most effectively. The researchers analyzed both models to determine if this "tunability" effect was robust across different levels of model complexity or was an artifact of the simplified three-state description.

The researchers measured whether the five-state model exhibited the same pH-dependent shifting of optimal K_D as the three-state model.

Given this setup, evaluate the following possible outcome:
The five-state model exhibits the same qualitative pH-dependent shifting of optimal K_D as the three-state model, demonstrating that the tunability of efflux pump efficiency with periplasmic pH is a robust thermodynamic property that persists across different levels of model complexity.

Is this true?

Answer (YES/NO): YES